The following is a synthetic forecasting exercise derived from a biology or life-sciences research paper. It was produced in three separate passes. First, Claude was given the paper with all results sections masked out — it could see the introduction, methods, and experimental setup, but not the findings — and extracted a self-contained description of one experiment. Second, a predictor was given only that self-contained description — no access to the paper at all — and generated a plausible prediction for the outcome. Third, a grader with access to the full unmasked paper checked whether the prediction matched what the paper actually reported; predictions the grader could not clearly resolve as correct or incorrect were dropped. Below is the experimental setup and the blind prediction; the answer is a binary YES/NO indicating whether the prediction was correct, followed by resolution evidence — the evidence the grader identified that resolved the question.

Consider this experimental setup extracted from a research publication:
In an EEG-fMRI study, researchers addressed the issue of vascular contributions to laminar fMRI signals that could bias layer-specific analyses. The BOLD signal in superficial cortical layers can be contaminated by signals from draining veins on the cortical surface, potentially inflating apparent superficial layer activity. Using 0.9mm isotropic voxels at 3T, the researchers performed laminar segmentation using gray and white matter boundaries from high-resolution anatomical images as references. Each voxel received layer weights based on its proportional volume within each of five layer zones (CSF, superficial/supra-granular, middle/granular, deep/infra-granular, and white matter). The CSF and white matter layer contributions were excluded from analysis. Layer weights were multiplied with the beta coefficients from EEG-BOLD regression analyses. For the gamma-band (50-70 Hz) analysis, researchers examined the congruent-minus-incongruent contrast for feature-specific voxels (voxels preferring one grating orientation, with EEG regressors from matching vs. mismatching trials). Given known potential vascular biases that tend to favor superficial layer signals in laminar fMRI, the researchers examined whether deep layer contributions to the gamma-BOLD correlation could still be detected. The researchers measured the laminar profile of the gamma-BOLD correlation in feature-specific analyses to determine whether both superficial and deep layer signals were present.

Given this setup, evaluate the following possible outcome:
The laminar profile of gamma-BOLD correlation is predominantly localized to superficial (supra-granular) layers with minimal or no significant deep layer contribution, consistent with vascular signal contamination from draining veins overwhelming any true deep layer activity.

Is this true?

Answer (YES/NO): NO